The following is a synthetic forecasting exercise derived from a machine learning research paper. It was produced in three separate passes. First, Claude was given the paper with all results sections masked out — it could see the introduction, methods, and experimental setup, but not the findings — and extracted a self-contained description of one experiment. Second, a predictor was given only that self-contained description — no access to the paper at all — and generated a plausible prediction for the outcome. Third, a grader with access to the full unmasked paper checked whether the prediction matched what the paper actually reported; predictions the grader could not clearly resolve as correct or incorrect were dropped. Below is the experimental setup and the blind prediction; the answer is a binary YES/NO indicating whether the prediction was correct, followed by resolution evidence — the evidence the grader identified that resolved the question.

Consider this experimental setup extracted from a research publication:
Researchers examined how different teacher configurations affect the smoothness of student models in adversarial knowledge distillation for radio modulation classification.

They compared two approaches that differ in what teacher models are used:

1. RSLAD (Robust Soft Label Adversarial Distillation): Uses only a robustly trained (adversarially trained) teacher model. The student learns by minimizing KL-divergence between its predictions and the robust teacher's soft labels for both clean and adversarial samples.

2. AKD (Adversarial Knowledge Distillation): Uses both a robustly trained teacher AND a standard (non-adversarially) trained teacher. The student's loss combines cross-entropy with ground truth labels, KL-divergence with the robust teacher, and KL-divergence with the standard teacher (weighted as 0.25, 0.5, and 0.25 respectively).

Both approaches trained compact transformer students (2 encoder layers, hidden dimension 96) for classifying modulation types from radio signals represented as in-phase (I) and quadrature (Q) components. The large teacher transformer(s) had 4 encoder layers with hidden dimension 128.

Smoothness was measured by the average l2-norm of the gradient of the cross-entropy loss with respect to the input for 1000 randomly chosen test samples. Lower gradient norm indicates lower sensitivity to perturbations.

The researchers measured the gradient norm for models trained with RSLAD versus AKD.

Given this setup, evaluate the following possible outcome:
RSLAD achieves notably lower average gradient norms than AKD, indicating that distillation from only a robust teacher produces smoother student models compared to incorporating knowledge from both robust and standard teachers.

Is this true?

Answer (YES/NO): YES